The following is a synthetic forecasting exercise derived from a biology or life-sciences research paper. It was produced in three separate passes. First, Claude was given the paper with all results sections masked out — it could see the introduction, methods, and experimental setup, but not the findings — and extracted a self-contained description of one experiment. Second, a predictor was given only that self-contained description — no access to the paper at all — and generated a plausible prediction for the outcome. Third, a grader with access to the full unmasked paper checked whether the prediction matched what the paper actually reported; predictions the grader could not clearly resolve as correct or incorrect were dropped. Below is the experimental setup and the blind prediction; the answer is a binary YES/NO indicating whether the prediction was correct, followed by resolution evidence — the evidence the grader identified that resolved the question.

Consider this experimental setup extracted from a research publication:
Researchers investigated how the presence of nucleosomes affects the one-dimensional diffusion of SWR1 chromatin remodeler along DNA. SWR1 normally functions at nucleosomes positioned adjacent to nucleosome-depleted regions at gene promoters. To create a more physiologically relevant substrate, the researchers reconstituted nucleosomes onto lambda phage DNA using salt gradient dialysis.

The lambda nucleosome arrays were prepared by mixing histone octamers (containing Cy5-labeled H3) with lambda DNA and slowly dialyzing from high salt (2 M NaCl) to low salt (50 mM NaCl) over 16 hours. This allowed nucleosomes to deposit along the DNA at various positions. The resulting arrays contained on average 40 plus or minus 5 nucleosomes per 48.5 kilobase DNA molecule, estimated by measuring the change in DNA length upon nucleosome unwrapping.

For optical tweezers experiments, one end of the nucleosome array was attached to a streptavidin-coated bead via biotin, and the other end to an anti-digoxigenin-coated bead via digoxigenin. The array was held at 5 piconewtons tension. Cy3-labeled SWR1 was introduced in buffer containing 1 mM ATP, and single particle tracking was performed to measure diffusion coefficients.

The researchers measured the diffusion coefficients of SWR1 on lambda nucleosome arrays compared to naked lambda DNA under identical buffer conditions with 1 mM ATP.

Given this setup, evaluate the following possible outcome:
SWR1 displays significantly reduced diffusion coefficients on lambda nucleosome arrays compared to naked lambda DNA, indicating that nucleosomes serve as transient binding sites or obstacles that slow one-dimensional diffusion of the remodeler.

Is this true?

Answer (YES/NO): NO